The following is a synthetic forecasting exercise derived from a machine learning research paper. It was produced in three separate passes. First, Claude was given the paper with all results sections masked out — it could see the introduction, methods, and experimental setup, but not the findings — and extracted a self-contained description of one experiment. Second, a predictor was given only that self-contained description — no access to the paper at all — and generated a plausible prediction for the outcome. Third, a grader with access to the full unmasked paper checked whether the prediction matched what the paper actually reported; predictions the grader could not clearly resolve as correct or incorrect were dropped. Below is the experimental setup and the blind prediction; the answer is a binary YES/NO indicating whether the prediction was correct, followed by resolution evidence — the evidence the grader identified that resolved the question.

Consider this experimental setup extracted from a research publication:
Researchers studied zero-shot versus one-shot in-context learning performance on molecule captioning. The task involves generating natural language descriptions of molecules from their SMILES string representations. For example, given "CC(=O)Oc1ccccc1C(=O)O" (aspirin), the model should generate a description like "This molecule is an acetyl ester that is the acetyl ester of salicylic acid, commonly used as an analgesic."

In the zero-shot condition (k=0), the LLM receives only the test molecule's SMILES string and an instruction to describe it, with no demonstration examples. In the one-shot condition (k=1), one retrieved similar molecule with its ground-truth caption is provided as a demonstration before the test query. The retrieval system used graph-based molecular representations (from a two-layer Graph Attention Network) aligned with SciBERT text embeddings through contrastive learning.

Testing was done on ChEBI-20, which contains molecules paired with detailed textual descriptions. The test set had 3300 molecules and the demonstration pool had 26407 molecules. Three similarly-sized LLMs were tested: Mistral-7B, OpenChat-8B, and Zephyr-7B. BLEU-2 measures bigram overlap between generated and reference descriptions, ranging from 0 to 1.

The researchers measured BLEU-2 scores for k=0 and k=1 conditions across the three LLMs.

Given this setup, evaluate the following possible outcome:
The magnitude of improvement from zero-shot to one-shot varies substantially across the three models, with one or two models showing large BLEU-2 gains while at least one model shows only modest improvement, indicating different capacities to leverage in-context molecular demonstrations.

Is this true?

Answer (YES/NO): NO